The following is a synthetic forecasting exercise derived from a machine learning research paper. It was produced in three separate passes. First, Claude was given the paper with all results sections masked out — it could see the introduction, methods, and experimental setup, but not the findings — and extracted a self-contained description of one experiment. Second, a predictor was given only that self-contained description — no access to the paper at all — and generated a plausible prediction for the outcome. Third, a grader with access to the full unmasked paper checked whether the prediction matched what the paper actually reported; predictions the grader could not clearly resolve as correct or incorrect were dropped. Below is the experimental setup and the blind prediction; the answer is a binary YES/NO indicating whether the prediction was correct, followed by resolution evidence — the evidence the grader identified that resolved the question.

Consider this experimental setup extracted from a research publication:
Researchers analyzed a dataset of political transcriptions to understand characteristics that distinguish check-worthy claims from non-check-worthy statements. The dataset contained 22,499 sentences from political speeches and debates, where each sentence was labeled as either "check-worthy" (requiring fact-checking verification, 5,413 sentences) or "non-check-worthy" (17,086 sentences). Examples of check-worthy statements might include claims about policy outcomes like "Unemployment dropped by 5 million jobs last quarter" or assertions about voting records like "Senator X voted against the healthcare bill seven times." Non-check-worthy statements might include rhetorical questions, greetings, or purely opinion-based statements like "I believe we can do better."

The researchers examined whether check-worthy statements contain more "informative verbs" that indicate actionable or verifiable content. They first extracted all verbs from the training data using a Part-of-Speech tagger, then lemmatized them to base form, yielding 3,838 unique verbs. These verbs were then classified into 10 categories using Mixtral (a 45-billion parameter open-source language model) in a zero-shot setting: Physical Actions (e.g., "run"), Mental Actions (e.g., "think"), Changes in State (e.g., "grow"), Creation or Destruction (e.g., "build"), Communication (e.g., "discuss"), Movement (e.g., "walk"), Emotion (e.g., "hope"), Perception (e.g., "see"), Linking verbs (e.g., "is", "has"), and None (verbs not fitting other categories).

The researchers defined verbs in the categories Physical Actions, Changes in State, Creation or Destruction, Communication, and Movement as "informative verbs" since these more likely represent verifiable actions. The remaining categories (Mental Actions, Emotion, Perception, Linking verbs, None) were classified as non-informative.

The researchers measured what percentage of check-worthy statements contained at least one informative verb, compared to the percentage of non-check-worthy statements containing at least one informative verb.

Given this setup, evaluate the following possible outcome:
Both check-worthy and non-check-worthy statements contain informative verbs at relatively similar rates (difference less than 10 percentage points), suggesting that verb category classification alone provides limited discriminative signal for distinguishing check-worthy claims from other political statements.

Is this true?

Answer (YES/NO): NO